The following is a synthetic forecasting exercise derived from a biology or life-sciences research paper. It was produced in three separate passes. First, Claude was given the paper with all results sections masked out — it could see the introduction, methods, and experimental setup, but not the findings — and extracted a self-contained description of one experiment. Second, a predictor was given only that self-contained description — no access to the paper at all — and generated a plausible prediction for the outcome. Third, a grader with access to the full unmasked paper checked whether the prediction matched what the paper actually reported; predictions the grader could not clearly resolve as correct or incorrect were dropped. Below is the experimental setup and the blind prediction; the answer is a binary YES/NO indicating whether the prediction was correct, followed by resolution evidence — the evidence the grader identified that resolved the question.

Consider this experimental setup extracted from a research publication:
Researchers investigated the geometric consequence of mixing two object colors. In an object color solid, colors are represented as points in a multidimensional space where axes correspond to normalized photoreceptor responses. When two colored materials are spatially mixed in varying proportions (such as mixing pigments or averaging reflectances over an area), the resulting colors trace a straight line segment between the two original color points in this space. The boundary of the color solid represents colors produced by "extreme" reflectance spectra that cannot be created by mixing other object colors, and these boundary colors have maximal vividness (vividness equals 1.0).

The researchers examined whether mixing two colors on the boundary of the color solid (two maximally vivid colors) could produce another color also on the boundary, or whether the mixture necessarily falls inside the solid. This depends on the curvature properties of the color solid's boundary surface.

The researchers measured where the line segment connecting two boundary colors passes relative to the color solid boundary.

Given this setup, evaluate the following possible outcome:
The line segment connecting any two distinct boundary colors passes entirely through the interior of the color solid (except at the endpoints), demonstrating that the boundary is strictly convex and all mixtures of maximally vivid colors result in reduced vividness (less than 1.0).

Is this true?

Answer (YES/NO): YES